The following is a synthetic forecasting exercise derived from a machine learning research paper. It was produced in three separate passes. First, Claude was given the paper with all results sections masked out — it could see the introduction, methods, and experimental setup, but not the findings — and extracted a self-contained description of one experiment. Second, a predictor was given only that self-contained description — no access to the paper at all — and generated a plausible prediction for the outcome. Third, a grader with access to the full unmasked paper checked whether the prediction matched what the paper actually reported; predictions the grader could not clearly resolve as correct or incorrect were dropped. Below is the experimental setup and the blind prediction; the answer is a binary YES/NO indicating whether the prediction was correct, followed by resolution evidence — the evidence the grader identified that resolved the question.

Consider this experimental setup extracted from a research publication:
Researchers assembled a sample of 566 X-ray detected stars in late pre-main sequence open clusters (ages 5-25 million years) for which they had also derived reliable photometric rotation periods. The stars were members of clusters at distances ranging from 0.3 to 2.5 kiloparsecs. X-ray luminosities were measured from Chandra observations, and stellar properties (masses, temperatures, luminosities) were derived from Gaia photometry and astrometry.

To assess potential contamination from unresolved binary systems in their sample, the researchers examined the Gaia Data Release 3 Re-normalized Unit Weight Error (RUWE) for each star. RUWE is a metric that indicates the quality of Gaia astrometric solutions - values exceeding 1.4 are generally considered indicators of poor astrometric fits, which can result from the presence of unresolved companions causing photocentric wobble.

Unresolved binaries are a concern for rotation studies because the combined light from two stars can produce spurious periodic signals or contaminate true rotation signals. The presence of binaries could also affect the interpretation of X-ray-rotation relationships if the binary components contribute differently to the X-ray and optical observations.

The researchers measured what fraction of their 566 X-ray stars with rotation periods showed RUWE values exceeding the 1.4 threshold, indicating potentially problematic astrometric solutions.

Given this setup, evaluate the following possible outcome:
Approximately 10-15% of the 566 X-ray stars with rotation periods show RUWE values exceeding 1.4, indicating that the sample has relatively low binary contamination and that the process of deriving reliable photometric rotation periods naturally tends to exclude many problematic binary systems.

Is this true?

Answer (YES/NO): NO